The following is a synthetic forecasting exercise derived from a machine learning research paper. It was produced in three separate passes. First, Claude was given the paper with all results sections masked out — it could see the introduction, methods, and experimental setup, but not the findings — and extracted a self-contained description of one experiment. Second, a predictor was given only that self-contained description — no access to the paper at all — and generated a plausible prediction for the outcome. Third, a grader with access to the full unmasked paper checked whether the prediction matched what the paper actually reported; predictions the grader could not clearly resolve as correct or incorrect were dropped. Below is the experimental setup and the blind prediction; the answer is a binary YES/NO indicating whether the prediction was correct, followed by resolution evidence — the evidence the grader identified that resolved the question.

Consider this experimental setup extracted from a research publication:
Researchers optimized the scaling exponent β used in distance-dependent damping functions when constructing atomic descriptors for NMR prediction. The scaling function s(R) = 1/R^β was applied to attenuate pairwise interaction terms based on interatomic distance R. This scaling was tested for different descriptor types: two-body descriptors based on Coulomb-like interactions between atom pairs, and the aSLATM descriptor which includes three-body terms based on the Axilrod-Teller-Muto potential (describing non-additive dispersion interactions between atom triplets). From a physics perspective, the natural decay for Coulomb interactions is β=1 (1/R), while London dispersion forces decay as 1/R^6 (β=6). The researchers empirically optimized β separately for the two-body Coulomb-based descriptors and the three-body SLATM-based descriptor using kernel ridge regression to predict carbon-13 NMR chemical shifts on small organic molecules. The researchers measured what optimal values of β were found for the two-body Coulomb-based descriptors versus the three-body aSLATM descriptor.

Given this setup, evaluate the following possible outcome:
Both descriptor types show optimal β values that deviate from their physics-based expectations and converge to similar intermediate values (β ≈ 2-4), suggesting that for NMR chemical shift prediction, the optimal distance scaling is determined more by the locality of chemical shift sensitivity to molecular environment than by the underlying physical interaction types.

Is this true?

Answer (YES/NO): NO